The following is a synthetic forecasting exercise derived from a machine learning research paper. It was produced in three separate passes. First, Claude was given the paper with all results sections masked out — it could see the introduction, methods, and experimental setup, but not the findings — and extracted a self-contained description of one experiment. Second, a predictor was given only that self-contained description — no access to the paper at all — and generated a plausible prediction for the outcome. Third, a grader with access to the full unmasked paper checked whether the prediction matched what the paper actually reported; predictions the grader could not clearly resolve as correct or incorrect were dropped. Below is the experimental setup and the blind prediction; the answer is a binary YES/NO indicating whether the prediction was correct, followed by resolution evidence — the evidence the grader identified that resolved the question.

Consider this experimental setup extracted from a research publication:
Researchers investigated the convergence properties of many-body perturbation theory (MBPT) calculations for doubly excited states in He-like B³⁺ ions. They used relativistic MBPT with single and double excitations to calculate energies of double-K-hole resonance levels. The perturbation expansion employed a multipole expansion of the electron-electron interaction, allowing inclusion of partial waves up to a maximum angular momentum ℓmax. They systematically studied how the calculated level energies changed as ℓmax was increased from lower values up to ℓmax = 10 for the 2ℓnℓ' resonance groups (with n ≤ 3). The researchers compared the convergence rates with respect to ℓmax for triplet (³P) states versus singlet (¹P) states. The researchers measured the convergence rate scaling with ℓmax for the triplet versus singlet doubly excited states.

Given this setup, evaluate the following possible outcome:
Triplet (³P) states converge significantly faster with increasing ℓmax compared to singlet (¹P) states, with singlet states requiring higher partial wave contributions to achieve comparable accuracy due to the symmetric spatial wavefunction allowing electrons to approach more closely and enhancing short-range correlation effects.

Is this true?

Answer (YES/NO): YES